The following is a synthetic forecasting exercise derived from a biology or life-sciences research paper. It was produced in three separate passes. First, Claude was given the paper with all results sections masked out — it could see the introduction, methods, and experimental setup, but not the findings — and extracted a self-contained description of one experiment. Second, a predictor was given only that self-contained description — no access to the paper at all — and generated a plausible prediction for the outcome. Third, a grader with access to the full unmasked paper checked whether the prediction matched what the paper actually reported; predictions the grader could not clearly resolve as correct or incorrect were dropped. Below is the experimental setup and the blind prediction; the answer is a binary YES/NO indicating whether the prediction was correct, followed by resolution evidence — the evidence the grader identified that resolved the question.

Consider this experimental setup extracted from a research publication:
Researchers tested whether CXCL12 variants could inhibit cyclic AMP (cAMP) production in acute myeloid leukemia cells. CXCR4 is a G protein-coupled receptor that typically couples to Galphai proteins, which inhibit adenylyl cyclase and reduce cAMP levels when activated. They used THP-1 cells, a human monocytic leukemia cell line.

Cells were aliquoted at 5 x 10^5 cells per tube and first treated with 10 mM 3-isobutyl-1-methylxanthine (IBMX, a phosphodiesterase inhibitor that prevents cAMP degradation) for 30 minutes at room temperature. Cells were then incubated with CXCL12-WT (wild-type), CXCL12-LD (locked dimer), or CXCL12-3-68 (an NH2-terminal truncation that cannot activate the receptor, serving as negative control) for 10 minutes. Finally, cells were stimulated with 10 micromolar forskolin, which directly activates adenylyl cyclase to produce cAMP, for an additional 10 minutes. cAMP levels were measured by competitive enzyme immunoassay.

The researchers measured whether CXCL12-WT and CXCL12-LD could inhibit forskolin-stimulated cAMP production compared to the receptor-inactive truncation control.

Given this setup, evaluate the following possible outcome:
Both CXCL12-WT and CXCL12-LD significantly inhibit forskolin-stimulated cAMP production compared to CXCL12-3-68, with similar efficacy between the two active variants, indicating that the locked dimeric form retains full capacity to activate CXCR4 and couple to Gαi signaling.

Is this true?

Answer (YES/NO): NO